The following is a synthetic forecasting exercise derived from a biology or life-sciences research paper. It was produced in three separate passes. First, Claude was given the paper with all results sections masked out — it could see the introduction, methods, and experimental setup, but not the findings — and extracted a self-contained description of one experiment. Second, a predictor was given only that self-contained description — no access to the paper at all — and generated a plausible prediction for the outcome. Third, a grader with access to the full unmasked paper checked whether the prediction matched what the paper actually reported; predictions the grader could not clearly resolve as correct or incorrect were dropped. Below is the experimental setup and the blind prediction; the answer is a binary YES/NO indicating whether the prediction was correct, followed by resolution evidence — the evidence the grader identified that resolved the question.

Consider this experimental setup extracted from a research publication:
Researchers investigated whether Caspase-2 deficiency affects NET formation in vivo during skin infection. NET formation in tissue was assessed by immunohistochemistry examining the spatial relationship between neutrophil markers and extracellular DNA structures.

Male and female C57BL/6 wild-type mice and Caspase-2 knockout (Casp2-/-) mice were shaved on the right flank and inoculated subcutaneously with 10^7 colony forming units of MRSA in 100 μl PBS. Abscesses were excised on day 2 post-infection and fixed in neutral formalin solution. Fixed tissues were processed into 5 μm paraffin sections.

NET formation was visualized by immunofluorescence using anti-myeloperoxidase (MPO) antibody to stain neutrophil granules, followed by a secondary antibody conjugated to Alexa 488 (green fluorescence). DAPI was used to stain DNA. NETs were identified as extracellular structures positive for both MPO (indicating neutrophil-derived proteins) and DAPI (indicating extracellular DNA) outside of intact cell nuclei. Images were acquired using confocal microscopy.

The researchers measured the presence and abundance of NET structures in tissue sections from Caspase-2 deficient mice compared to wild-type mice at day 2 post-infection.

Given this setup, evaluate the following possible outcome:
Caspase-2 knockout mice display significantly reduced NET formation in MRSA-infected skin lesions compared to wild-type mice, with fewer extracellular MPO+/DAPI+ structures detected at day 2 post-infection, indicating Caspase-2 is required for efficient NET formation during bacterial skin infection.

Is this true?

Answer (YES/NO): YES